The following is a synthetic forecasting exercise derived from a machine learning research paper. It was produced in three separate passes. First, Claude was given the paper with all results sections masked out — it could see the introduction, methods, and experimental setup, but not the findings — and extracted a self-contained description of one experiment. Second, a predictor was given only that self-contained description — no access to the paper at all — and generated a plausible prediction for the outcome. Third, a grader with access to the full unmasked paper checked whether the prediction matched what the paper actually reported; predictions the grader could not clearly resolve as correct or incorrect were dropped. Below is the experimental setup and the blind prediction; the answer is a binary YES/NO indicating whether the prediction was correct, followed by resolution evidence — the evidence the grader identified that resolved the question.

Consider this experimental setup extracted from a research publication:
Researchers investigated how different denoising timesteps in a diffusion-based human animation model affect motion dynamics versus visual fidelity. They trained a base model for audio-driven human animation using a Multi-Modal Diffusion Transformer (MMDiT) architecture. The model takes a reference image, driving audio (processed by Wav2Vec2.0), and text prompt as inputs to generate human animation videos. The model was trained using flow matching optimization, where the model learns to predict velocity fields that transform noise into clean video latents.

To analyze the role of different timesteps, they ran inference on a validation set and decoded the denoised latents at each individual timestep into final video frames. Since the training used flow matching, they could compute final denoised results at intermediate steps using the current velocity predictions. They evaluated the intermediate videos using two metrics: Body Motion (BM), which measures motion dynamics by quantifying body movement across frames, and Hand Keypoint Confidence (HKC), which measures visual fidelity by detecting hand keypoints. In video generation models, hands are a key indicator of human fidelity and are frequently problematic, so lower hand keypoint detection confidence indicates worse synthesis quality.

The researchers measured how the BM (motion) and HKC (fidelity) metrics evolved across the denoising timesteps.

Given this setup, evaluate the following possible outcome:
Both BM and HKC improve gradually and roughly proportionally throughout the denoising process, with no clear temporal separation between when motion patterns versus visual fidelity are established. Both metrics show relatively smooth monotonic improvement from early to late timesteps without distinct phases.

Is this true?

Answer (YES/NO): NO